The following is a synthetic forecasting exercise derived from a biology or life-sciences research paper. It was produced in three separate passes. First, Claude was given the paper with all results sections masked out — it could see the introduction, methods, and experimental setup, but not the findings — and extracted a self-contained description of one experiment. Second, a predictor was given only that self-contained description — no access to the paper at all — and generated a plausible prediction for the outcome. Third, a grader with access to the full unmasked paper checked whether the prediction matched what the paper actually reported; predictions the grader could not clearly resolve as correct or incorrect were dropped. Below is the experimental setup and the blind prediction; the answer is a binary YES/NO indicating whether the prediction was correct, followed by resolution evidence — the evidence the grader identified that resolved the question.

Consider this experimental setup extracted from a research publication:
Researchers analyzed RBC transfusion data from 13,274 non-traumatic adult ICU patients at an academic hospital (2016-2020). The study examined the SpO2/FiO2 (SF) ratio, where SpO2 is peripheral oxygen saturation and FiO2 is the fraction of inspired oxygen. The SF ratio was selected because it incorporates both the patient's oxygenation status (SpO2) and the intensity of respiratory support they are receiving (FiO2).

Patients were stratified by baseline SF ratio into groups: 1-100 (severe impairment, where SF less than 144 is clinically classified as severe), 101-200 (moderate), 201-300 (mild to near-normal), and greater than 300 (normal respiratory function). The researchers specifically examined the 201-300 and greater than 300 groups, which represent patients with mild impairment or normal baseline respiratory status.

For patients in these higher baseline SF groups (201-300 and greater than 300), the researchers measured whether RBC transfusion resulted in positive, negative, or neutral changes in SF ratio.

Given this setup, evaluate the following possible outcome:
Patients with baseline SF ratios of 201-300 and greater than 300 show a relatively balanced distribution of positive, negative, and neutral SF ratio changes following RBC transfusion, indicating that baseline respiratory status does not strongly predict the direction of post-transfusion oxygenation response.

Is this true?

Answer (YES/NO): NO